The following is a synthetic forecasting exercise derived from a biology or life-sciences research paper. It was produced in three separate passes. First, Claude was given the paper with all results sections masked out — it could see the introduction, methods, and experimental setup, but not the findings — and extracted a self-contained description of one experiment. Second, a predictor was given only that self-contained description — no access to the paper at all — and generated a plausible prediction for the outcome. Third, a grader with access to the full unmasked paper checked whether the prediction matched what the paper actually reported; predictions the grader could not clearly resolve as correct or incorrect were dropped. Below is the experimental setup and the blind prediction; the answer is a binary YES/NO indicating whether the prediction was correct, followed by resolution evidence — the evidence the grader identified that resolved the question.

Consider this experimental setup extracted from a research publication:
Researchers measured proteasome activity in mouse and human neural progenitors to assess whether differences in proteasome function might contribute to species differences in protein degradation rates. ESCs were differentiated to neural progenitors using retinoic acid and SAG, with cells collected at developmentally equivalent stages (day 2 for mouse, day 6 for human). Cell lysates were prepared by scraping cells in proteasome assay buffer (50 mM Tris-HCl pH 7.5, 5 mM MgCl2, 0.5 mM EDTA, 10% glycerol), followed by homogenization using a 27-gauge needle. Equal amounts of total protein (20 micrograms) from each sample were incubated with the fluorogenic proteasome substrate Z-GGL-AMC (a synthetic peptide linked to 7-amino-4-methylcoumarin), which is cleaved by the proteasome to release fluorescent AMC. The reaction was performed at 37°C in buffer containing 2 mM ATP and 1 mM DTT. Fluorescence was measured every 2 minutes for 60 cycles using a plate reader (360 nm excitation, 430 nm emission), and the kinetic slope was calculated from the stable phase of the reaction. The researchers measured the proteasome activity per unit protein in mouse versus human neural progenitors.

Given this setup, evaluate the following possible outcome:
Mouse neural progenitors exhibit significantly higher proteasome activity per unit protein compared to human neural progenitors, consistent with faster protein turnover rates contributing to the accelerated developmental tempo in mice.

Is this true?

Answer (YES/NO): YES